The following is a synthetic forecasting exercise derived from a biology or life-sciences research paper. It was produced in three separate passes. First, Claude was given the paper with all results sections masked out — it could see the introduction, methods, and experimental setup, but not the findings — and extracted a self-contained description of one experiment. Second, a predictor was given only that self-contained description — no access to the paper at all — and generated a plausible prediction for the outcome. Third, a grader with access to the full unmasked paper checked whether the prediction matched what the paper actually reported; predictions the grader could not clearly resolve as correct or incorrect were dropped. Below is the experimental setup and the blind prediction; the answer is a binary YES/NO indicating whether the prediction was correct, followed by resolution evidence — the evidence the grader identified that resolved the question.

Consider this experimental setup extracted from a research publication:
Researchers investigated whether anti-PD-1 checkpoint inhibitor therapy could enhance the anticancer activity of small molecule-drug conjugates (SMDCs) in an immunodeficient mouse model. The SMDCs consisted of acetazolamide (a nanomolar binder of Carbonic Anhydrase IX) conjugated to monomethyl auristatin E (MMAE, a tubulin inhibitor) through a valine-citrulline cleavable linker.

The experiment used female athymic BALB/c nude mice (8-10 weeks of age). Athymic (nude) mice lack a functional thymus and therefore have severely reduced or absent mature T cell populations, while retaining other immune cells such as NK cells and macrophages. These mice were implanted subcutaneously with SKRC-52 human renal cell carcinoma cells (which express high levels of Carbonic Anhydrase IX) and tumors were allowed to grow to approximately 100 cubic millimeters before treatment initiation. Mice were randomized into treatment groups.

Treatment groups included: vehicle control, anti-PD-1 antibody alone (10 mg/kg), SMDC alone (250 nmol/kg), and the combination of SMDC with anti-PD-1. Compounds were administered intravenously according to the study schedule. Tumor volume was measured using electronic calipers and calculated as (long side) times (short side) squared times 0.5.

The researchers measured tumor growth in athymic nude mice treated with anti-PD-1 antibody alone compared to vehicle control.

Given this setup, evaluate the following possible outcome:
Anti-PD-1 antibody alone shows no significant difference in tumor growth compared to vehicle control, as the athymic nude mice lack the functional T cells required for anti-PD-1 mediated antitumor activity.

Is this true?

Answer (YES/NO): YES